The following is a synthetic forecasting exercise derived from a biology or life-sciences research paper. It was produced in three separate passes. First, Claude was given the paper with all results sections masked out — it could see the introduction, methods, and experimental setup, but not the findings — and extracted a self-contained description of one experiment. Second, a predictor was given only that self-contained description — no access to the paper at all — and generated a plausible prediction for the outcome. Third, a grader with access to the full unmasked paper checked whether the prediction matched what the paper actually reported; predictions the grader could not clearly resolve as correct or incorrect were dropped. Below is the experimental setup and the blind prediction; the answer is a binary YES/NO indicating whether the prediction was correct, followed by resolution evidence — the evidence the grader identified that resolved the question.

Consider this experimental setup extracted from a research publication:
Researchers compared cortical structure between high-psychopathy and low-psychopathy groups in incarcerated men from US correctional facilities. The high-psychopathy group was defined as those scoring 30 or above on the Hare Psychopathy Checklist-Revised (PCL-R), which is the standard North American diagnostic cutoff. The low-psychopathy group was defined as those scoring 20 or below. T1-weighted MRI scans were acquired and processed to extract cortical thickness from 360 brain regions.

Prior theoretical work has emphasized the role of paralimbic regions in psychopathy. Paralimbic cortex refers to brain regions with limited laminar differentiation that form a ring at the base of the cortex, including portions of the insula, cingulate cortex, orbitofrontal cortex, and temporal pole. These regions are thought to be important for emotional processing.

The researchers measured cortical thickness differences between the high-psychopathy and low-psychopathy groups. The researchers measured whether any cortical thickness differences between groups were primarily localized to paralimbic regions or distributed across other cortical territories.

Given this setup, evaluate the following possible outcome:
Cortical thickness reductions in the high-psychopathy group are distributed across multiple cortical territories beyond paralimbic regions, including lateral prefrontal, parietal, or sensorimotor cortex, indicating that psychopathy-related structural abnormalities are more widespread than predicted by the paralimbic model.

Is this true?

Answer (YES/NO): NO